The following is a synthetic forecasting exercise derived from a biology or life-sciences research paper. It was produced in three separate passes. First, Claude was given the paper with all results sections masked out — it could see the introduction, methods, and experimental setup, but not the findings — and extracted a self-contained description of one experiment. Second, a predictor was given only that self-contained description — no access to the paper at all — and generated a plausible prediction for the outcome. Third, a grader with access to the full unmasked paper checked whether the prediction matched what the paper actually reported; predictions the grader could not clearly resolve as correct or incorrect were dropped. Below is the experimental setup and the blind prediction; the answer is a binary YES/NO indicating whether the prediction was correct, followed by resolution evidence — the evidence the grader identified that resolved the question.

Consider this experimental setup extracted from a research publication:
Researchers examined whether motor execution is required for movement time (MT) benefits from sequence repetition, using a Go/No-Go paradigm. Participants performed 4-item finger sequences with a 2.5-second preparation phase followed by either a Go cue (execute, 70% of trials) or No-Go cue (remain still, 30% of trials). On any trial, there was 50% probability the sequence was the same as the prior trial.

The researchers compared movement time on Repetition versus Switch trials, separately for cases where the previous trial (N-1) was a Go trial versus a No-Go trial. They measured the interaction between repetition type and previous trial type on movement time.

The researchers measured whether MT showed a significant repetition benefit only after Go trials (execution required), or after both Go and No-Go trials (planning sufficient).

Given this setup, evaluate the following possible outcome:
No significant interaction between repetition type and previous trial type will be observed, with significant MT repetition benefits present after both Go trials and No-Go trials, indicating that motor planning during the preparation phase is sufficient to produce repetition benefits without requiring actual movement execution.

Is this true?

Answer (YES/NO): NO